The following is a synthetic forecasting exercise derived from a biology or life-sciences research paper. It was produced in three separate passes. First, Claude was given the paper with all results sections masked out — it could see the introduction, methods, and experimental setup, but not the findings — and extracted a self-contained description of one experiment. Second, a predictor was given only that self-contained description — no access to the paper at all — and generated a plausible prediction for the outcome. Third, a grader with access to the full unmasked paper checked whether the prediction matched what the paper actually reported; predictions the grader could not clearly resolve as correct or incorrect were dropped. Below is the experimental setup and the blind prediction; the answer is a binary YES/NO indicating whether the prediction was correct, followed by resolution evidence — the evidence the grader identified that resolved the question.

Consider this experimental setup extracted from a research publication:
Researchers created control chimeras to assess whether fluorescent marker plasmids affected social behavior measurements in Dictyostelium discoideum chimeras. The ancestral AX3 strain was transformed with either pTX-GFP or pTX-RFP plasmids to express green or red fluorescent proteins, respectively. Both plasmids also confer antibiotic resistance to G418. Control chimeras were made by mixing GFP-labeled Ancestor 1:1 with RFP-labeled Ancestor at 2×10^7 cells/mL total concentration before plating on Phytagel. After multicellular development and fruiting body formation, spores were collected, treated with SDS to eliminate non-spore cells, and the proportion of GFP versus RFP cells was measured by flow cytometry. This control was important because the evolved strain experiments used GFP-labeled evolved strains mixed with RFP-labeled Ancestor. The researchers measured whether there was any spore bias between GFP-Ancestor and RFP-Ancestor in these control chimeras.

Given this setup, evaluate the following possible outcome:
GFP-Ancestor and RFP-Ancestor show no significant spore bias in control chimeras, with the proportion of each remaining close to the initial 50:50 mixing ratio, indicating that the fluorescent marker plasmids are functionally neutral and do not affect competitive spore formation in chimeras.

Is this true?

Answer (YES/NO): YES